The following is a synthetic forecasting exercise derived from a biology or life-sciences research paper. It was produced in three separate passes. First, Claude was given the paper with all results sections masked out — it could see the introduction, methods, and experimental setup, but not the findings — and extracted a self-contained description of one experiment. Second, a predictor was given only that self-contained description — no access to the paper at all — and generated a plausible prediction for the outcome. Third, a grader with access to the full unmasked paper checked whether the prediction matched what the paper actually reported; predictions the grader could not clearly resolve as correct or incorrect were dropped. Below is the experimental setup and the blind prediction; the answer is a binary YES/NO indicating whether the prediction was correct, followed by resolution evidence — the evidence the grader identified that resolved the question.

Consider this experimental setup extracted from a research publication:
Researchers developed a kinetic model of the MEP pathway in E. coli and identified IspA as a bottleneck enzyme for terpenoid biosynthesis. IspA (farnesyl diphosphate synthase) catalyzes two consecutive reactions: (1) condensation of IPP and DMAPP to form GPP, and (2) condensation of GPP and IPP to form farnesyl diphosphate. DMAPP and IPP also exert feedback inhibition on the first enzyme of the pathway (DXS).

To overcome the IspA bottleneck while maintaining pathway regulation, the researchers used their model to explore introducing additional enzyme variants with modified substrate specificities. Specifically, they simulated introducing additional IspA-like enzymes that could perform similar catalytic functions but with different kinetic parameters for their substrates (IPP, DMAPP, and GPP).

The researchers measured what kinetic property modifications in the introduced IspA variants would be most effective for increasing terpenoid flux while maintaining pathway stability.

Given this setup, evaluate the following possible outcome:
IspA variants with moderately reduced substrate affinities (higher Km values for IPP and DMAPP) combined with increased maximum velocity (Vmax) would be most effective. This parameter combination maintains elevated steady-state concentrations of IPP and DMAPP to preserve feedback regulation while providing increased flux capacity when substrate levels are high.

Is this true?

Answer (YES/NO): NO